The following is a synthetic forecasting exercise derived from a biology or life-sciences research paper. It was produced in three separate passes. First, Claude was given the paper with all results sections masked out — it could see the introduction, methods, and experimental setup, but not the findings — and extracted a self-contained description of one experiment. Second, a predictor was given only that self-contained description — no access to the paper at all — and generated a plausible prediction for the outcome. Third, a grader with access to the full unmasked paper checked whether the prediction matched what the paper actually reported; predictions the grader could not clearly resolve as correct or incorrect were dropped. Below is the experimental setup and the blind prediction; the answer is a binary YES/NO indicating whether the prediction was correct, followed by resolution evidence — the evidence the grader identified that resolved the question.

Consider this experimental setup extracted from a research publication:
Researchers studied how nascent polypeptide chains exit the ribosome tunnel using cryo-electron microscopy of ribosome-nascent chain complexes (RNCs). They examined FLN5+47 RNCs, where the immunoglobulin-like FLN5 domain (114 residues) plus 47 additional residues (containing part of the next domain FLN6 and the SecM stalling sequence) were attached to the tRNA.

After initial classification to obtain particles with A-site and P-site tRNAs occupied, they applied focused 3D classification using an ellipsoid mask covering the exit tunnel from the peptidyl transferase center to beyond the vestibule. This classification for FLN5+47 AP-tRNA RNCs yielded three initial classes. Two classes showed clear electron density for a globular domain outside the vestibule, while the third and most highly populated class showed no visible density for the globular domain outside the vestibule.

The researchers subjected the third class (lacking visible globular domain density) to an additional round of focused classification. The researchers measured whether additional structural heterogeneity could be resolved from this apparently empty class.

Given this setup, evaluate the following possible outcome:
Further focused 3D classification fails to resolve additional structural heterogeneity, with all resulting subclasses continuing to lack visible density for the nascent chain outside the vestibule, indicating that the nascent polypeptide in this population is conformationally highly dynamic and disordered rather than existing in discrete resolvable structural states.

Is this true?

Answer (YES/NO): NO